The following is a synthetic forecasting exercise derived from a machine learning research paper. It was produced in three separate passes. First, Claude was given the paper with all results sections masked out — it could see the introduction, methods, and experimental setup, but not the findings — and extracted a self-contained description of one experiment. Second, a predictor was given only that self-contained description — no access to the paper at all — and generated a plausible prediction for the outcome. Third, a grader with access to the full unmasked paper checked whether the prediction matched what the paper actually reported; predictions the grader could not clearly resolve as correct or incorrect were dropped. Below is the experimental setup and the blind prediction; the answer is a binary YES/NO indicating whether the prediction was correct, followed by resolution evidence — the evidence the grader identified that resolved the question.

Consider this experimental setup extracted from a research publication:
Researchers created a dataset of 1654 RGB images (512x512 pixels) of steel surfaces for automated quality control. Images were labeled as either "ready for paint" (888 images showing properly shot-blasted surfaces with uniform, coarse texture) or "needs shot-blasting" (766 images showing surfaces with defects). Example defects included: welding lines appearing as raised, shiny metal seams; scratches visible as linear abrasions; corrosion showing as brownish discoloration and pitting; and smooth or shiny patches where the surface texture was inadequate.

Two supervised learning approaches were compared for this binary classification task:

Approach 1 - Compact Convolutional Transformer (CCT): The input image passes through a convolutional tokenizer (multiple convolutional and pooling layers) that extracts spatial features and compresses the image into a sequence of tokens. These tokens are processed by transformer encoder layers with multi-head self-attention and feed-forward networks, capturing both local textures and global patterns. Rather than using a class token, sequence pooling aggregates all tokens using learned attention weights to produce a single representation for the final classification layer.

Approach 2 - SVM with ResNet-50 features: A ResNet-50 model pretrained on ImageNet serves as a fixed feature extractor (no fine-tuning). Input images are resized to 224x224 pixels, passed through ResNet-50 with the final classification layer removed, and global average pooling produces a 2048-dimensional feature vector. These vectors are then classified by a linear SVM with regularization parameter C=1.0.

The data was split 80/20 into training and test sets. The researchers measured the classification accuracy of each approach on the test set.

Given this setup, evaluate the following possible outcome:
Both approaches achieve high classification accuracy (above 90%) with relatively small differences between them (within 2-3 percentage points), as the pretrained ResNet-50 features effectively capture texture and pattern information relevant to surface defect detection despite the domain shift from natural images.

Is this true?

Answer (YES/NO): YES